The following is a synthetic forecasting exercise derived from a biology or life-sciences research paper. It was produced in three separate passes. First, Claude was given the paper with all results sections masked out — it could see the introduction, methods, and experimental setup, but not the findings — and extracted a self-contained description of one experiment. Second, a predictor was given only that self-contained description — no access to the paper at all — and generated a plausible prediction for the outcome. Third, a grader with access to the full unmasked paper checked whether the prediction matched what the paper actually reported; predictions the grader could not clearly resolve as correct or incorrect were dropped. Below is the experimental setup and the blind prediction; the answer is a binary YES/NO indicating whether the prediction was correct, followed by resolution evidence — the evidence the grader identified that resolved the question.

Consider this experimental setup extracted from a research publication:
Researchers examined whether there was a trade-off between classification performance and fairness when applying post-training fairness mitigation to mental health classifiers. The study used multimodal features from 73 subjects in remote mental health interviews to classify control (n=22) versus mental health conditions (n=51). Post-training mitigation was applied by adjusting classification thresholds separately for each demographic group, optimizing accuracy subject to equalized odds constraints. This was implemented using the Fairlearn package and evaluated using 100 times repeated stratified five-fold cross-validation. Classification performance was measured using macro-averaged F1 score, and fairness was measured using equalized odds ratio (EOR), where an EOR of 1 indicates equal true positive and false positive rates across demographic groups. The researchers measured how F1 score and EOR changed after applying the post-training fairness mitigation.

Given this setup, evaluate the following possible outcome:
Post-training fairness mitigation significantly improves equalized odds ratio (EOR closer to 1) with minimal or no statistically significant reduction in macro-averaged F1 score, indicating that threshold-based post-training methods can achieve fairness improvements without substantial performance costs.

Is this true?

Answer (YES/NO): NO